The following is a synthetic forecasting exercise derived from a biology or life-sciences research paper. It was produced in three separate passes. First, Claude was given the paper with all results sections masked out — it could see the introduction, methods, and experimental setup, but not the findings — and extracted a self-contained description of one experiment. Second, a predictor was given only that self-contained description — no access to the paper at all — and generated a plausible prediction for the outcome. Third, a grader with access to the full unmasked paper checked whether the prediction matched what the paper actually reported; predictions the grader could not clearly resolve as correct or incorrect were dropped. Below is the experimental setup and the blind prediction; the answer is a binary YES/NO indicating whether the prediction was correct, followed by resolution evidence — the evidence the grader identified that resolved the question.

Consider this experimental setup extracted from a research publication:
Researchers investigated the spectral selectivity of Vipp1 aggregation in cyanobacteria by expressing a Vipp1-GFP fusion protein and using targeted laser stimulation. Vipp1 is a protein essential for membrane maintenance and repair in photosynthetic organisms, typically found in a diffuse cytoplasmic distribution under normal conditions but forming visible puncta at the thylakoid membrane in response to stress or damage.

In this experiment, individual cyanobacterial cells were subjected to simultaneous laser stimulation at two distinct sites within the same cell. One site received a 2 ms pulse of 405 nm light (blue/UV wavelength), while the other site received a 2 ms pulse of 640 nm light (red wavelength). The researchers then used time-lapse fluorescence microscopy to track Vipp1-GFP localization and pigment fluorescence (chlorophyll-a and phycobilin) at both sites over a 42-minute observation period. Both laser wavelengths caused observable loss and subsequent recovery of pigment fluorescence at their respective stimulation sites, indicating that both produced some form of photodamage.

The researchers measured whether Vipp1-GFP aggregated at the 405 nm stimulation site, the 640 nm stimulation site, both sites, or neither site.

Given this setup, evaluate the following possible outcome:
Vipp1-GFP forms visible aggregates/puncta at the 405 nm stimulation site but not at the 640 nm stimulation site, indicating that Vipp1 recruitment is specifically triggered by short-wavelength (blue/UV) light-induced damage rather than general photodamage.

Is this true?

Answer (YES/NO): YES